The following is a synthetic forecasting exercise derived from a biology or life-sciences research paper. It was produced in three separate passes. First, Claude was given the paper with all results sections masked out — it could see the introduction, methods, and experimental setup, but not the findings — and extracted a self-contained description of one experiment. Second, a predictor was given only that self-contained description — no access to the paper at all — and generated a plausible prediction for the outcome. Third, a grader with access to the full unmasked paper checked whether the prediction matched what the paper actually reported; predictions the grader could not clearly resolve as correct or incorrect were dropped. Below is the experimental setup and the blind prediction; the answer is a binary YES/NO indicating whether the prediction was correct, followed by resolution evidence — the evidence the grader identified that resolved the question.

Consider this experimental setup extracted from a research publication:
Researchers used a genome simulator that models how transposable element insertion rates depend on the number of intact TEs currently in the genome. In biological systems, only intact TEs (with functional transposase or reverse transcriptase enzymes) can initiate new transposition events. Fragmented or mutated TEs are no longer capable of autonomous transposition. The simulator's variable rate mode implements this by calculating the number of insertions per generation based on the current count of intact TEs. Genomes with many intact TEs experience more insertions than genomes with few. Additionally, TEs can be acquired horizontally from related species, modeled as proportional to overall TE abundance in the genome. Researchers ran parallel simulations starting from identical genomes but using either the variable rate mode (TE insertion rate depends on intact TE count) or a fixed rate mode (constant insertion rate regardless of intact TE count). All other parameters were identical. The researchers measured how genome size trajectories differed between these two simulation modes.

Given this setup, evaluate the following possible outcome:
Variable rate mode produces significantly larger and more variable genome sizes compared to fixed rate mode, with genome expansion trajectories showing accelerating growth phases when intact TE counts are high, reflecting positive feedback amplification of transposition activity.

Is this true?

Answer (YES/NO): NO